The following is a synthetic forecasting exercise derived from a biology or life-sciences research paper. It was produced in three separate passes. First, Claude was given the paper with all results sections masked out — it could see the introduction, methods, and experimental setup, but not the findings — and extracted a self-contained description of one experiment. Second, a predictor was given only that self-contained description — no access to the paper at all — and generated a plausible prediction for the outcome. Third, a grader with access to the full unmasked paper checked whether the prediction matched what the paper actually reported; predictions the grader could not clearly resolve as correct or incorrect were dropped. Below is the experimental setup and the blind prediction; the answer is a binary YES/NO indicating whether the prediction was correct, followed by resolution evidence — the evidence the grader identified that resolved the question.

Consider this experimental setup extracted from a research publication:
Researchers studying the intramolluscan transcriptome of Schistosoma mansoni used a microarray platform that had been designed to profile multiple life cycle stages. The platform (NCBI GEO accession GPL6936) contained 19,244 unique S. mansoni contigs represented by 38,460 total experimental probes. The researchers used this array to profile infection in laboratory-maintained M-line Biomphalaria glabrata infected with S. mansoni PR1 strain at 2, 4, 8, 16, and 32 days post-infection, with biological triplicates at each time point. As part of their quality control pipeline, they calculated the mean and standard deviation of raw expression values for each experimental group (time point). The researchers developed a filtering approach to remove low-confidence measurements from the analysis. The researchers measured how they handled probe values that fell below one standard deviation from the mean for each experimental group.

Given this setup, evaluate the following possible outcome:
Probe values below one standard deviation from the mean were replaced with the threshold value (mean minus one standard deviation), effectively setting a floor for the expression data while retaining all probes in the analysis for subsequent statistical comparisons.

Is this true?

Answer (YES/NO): NO